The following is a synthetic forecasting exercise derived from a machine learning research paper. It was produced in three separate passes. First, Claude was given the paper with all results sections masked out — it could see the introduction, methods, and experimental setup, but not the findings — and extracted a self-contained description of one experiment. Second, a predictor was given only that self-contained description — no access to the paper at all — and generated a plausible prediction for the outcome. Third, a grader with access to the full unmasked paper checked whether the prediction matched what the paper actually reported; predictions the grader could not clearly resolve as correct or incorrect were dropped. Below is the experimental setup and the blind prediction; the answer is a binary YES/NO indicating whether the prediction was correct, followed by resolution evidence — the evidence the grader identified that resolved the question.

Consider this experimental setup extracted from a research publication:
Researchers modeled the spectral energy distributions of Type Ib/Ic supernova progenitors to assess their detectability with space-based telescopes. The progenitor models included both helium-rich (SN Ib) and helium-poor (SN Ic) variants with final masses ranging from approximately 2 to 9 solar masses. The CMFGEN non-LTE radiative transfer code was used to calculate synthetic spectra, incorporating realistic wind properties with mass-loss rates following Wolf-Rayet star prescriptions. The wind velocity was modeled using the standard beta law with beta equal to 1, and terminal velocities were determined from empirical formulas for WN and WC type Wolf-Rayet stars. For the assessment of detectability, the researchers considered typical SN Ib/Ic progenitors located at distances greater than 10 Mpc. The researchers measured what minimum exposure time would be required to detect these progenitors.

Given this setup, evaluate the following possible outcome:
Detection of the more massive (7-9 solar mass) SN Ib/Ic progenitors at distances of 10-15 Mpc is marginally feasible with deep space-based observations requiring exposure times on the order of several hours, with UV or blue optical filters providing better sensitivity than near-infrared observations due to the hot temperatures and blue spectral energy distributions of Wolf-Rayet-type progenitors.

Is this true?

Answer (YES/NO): NO